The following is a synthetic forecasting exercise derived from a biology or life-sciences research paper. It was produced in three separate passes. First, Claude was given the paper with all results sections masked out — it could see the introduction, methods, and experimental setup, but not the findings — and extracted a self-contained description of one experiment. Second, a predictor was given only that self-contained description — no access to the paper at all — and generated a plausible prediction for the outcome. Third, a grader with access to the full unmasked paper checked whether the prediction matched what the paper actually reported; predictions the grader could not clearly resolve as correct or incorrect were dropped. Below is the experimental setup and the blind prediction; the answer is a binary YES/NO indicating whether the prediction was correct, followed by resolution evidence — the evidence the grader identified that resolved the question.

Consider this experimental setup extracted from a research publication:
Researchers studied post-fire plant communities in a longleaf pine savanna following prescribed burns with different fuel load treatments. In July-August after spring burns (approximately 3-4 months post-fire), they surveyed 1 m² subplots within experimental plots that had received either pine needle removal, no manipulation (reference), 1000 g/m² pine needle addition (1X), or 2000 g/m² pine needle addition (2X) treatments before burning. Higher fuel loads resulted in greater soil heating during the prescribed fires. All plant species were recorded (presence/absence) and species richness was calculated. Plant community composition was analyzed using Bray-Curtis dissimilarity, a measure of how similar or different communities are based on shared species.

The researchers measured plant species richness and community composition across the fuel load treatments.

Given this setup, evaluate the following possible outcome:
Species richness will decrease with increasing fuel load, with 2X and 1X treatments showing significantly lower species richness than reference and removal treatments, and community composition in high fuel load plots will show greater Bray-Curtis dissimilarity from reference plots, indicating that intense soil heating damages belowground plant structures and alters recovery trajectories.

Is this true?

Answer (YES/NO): NO